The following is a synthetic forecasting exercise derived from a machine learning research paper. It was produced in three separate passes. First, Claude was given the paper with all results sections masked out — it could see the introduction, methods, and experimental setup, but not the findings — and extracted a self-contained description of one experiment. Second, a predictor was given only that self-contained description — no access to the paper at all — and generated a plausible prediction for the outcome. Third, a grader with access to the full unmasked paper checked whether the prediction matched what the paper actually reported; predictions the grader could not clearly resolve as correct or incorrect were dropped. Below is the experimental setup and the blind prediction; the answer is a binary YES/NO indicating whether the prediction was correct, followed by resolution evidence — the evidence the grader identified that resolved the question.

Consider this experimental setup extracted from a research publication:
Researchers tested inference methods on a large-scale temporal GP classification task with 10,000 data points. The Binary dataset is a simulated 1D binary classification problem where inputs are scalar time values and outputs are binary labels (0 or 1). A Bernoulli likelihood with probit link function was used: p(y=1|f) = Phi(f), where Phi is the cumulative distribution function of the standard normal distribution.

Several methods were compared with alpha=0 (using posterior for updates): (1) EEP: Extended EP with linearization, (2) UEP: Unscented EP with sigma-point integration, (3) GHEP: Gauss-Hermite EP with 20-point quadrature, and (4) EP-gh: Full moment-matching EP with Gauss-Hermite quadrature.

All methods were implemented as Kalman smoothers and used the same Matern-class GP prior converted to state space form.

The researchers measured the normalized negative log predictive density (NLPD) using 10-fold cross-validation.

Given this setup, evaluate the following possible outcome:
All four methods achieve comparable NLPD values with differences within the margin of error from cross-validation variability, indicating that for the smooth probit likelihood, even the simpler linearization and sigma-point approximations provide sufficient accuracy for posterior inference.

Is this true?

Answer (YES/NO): YES